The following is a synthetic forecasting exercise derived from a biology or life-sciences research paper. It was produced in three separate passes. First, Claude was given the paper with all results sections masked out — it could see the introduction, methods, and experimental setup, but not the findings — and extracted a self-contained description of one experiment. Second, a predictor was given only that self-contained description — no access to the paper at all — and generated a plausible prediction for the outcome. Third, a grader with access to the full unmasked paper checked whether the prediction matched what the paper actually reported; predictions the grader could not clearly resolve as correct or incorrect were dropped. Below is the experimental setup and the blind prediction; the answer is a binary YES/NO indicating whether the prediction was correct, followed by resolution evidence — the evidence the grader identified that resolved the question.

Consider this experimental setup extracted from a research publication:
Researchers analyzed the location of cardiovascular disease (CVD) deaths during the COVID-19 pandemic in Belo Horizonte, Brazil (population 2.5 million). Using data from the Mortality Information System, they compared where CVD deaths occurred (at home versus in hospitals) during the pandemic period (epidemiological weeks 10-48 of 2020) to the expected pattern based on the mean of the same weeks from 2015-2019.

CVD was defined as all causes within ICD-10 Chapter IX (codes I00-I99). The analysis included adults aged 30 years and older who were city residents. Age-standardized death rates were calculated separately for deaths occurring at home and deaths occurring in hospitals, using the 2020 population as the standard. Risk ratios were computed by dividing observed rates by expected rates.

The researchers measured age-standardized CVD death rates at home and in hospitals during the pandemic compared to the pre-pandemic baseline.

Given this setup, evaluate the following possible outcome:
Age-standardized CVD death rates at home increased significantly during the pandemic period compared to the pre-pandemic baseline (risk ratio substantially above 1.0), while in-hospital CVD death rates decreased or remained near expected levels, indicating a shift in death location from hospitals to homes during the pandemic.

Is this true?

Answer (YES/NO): YES